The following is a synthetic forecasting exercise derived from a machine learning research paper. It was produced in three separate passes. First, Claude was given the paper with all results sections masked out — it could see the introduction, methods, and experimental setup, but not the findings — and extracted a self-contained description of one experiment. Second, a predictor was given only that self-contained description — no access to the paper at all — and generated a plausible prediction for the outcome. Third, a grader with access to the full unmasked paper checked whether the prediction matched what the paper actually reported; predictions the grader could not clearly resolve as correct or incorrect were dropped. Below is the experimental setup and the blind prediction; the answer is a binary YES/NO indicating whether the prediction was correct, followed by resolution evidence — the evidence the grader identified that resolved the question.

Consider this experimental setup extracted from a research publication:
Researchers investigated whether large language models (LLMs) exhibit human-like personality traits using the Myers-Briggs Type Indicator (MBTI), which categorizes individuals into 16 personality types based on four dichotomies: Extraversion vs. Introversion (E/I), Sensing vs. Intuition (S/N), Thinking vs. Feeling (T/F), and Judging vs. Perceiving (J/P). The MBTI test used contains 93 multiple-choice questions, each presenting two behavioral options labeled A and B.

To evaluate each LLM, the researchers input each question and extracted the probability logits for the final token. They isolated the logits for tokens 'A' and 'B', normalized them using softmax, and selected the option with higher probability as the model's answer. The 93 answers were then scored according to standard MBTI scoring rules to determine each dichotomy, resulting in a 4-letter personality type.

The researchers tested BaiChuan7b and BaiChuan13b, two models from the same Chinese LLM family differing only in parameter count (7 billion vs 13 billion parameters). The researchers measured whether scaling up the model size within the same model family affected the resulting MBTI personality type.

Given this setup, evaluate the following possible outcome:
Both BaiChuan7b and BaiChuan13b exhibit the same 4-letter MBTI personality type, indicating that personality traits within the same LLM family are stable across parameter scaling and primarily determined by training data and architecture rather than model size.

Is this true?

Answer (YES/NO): NO